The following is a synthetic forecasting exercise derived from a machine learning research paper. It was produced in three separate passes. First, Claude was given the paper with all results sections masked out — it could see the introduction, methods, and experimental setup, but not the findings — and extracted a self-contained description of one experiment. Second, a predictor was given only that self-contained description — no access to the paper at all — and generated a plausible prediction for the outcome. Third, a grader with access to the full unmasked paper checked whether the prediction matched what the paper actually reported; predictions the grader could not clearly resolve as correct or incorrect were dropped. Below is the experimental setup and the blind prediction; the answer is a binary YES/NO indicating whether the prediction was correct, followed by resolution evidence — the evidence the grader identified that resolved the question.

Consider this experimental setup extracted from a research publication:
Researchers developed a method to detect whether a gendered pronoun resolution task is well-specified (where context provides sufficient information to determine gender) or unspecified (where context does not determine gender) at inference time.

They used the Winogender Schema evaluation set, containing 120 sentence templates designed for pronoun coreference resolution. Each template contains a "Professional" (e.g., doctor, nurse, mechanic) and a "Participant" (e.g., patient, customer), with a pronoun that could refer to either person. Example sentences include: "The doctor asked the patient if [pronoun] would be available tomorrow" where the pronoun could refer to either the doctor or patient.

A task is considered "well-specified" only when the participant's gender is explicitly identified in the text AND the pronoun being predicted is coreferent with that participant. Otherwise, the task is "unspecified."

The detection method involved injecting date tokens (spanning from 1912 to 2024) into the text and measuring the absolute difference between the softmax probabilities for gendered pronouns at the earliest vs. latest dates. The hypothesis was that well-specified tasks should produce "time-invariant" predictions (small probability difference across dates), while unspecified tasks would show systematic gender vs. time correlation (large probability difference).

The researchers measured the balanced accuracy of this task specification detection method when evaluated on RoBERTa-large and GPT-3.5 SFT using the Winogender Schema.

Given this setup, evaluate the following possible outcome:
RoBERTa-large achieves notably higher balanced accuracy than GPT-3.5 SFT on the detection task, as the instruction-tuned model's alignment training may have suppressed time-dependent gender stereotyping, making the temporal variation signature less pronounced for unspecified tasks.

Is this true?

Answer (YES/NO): NO